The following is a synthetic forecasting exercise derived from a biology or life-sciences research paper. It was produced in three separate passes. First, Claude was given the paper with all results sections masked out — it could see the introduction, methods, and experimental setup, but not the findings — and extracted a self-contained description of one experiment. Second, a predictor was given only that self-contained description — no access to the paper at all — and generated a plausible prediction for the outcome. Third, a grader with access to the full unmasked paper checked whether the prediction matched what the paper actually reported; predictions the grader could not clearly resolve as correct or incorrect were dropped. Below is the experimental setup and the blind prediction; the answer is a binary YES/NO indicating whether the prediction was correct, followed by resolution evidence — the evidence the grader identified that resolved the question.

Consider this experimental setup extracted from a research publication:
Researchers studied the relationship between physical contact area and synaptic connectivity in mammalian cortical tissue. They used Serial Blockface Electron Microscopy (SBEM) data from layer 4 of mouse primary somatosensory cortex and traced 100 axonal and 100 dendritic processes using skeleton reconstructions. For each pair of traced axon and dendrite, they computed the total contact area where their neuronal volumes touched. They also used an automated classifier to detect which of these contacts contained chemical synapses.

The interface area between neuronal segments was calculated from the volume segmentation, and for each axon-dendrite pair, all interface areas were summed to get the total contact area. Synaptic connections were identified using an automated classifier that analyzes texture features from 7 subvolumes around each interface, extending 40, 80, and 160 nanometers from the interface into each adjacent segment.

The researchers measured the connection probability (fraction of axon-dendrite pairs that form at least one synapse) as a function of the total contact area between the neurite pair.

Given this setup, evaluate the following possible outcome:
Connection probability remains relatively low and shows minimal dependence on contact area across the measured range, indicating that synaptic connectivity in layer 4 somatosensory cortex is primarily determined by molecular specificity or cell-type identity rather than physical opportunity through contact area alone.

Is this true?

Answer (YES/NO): NO